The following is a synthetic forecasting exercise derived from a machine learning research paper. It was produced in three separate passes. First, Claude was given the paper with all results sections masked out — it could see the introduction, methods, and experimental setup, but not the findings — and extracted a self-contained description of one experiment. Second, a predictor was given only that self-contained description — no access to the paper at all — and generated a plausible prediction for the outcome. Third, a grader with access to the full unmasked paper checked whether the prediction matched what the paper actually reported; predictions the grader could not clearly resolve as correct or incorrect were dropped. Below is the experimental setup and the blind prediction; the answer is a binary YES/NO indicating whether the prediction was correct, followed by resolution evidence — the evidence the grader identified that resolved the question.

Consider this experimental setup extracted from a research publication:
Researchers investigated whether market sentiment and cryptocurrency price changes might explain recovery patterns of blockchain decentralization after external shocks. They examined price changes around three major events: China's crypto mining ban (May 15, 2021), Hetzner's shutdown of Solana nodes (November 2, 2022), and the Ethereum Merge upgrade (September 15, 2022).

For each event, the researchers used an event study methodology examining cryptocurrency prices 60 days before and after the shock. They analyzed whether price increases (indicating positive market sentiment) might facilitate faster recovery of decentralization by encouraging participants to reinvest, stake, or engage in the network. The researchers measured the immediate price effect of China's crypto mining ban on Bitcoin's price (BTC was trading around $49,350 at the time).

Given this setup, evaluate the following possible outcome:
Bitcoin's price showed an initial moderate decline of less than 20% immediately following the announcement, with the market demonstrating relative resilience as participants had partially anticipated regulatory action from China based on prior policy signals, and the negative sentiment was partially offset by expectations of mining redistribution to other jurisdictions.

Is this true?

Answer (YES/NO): NO